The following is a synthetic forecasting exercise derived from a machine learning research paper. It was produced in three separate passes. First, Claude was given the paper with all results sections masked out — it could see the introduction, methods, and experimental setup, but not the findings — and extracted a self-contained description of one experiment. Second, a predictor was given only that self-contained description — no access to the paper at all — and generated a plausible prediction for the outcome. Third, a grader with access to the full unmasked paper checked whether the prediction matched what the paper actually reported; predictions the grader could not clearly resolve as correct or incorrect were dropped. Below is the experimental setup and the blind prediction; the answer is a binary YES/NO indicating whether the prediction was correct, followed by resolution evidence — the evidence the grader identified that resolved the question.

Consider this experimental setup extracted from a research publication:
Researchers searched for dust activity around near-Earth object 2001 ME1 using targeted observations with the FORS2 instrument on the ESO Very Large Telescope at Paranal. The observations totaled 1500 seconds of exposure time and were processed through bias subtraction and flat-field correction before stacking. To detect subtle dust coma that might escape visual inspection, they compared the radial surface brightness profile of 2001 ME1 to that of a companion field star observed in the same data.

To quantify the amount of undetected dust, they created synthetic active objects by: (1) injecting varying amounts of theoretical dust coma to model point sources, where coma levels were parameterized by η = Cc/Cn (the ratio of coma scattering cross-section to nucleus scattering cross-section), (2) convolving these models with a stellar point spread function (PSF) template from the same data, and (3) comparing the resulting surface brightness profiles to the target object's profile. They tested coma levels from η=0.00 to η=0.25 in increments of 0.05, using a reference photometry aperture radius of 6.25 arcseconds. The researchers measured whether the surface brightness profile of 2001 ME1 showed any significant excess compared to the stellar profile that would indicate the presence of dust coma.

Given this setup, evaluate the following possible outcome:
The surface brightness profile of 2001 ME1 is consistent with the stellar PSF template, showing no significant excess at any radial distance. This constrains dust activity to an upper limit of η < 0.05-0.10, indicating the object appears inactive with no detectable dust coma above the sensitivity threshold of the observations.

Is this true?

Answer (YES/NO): YES